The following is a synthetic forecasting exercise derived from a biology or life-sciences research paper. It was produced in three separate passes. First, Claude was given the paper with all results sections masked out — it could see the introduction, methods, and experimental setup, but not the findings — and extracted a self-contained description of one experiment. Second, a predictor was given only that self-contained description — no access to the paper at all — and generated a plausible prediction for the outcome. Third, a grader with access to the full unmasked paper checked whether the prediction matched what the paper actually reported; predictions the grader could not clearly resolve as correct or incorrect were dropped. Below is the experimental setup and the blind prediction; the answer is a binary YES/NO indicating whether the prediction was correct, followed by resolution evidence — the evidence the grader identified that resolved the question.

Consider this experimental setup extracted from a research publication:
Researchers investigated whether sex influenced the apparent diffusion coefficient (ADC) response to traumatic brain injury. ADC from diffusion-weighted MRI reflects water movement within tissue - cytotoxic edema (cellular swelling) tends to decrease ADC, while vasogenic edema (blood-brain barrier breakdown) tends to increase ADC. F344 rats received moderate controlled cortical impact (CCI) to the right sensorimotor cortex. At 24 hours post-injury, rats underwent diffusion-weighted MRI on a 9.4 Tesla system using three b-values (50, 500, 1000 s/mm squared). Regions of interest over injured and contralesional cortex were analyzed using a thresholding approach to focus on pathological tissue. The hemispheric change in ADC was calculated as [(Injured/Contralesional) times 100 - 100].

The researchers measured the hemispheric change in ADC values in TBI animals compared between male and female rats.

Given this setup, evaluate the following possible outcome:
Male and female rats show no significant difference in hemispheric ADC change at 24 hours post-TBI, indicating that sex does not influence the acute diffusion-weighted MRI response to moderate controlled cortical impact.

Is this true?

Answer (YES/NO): YES